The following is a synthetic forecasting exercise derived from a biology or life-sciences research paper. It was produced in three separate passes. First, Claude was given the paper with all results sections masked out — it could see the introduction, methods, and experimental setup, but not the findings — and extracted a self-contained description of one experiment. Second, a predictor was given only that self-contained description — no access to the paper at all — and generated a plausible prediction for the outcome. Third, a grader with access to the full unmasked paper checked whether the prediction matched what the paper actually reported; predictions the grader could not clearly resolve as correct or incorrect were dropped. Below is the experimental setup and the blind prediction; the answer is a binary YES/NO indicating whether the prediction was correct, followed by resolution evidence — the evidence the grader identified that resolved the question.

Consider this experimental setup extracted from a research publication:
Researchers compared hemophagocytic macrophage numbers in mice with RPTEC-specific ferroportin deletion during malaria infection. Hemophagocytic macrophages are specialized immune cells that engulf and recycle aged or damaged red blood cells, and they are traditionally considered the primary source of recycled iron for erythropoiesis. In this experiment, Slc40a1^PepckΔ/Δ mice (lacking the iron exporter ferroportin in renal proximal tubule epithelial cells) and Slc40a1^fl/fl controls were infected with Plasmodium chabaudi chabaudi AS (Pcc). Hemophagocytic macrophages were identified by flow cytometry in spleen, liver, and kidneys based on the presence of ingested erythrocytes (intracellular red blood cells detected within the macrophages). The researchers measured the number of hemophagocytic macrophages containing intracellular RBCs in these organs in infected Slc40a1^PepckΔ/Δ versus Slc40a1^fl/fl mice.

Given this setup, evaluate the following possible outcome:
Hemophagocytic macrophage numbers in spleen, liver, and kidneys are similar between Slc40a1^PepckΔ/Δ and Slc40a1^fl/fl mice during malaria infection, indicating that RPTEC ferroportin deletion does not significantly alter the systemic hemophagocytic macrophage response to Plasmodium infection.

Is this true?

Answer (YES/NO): YES